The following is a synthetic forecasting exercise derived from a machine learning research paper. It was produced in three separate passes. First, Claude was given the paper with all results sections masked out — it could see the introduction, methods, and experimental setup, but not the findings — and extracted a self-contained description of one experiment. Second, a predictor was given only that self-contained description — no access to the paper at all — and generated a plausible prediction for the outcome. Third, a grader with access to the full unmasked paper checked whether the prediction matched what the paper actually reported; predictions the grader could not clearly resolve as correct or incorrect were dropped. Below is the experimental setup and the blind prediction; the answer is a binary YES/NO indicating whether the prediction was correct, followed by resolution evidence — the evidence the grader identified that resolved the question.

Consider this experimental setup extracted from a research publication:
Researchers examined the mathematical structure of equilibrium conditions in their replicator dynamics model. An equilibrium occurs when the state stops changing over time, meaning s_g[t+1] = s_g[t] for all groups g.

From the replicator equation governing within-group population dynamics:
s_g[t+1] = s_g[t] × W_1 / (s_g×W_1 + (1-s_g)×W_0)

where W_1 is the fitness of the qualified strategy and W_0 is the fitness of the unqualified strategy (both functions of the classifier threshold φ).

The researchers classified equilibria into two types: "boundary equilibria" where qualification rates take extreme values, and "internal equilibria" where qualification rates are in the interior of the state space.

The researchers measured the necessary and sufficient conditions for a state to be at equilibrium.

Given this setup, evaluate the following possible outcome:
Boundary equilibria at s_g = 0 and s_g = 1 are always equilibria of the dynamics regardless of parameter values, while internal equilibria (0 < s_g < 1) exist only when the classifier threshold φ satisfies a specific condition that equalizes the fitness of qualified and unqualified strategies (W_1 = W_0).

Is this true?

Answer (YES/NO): YES